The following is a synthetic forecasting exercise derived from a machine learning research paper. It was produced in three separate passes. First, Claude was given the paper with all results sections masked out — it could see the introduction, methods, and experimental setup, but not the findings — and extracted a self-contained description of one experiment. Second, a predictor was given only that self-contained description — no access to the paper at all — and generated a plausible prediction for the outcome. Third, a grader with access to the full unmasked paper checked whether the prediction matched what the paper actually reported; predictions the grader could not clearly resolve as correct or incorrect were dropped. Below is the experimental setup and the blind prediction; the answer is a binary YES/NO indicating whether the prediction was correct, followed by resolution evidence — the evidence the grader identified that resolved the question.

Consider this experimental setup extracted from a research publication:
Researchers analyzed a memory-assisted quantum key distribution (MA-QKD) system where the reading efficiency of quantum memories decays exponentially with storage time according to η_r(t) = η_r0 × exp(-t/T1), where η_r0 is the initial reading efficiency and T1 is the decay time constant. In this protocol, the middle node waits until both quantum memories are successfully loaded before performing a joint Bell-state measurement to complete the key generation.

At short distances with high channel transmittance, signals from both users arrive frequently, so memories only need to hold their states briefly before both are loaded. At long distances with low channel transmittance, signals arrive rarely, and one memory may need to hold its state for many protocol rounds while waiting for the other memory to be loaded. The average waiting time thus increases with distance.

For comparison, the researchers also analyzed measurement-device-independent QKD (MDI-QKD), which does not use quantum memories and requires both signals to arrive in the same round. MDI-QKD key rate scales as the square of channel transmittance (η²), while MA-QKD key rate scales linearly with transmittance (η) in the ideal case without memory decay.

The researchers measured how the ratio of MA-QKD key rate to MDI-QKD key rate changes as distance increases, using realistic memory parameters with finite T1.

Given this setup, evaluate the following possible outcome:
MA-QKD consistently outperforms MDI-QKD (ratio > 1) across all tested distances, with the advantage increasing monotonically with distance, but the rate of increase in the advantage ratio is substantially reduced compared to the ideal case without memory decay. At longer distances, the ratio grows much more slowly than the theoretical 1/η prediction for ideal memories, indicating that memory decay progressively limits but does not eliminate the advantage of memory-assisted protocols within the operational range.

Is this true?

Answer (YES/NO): NO